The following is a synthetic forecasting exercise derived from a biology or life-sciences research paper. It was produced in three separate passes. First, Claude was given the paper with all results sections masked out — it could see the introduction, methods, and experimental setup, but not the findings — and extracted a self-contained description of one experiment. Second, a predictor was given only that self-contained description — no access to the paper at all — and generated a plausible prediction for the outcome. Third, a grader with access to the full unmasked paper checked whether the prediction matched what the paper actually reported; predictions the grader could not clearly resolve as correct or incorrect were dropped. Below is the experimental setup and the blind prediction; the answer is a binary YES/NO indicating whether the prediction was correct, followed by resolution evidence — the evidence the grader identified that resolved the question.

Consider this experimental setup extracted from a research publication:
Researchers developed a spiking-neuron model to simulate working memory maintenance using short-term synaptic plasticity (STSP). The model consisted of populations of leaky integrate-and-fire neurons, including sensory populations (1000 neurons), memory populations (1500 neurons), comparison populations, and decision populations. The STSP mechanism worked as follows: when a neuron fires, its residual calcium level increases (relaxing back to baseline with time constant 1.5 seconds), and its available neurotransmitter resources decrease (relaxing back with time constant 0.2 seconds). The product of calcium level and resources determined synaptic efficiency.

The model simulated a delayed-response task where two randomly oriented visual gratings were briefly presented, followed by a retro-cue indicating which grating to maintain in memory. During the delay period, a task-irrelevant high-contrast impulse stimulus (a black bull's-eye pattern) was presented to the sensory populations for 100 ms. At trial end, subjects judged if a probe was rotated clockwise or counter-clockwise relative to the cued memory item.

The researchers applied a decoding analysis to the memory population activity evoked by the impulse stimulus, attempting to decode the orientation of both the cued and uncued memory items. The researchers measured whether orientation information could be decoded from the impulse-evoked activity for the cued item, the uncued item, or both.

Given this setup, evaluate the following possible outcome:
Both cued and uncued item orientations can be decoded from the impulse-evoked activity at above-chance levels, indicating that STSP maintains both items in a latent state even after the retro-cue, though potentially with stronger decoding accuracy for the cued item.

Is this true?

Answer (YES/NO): NO